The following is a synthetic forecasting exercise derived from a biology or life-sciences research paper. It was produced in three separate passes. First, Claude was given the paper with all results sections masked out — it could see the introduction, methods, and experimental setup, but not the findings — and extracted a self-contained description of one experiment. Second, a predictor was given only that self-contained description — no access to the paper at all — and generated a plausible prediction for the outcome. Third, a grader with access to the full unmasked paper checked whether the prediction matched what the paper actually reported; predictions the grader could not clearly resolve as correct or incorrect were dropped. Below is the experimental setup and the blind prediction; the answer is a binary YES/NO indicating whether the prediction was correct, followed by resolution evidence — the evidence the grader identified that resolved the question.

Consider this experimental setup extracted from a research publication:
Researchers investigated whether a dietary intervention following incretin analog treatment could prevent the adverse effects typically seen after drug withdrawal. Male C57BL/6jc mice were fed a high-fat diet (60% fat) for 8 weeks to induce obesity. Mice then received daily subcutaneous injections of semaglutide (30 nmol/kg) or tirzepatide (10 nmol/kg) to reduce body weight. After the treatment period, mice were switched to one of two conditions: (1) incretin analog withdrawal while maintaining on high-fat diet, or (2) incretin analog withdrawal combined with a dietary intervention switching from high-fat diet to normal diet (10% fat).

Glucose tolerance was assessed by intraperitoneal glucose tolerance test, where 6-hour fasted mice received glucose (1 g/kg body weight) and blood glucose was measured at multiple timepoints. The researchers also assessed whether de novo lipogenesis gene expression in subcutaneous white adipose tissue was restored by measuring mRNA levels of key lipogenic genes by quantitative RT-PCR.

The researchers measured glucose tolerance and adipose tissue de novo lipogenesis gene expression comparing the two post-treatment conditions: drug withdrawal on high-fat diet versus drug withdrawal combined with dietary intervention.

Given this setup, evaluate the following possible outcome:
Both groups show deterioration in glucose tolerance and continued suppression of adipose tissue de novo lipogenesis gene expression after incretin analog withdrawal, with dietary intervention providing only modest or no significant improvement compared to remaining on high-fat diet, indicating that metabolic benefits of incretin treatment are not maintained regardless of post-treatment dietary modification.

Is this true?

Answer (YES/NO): NO